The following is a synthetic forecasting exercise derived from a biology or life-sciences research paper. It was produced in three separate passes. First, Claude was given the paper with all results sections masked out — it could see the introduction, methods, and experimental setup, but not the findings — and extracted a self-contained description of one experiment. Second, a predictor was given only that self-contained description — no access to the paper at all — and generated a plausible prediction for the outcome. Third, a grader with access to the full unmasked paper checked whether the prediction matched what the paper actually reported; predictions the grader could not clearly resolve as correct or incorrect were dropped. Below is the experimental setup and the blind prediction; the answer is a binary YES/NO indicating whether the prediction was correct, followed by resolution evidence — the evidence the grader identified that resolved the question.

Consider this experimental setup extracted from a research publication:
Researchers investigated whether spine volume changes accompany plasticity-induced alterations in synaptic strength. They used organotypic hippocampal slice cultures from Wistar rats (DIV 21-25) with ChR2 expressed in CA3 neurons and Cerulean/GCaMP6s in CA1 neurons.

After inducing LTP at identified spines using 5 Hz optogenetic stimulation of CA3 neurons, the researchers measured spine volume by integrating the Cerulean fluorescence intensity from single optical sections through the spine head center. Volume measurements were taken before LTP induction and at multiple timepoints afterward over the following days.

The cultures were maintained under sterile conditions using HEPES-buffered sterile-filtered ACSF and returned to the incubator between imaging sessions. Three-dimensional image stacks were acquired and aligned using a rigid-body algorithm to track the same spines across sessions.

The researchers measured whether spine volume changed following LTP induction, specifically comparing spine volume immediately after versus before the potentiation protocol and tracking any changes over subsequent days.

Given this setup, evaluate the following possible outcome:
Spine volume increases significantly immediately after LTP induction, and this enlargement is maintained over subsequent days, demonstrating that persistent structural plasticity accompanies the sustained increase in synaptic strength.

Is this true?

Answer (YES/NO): NO